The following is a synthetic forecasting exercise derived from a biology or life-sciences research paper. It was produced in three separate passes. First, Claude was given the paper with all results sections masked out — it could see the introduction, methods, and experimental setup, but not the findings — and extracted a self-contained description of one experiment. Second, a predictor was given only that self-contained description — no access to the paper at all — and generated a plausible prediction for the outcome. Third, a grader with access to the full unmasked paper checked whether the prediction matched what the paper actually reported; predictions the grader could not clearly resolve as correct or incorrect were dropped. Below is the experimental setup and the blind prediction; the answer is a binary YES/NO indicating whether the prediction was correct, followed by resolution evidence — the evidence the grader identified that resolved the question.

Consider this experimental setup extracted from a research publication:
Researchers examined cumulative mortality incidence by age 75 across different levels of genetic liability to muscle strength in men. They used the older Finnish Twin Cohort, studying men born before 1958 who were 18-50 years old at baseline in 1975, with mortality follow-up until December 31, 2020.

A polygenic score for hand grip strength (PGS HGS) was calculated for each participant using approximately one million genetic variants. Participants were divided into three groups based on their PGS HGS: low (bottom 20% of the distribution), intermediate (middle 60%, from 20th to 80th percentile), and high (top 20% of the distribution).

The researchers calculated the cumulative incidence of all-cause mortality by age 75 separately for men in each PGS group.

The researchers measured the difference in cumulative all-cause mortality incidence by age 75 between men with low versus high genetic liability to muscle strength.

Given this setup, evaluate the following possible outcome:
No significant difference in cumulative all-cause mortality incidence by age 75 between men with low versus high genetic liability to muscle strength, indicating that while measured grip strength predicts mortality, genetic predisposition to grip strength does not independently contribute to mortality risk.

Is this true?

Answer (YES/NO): NO